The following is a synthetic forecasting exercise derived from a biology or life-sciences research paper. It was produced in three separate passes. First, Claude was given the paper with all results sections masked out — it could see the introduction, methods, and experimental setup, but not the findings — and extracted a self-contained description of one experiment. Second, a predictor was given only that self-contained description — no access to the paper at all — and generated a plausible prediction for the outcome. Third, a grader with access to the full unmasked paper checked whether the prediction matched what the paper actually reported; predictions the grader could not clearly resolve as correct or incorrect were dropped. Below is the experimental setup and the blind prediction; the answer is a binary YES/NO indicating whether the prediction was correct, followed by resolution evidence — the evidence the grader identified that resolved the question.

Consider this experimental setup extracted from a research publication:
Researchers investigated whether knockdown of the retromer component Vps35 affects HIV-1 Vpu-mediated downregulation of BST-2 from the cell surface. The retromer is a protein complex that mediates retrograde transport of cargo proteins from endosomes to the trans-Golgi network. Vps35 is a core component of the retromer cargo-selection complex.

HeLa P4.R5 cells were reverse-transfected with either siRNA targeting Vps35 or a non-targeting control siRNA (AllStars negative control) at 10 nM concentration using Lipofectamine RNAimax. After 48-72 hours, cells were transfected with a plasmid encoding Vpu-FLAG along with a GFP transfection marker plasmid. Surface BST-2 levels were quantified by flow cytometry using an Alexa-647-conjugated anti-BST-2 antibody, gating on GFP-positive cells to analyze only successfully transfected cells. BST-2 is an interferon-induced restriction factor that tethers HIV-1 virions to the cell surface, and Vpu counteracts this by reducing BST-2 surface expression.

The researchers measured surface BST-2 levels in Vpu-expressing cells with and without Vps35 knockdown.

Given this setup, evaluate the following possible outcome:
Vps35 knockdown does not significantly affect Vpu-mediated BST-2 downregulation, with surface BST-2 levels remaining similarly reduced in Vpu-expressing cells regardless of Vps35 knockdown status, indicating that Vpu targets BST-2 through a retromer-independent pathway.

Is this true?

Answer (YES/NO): YES